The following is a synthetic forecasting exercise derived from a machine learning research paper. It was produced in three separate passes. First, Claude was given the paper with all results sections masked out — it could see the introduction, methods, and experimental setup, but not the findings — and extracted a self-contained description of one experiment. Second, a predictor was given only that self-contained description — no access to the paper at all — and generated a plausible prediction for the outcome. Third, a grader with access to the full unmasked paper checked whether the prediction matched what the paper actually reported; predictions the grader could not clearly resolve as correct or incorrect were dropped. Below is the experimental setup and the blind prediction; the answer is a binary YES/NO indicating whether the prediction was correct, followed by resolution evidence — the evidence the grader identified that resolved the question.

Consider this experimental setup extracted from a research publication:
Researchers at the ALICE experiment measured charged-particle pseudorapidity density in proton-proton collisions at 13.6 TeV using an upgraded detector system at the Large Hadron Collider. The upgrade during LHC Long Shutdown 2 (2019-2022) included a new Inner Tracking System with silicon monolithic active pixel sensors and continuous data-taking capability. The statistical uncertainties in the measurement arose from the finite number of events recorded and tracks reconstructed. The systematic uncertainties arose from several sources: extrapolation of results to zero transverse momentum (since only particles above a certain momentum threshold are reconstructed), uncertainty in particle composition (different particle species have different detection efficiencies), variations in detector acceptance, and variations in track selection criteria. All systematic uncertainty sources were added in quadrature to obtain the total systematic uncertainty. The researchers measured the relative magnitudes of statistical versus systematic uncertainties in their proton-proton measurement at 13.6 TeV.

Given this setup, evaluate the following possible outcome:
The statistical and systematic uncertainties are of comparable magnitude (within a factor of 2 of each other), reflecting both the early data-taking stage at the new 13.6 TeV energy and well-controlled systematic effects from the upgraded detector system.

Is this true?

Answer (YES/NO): NO